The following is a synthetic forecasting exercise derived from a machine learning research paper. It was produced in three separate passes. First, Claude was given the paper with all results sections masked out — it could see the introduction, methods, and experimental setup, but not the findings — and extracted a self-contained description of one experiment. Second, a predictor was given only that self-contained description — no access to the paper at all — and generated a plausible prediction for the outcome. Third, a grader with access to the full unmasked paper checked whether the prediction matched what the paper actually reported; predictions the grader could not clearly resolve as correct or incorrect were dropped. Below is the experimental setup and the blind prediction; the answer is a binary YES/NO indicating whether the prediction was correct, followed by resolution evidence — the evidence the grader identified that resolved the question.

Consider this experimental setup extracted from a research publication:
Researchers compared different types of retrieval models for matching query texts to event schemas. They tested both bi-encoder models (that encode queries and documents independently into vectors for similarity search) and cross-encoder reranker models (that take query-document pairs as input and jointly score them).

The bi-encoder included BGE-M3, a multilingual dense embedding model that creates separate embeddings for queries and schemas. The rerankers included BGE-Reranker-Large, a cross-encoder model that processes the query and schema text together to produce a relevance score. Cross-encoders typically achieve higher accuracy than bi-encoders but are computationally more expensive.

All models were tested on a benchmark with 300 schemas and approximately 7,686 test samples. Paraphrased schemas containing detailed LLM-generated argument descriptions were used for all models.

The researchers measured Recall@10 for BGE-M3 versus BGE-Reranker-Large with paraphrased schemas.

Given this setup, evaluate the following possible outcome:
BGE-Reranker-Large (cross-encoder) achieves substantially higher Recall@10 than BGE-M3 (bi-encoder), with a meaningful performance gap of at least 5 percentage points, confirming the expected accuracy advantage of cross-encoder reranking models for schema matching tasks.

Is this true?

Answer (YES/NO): NO